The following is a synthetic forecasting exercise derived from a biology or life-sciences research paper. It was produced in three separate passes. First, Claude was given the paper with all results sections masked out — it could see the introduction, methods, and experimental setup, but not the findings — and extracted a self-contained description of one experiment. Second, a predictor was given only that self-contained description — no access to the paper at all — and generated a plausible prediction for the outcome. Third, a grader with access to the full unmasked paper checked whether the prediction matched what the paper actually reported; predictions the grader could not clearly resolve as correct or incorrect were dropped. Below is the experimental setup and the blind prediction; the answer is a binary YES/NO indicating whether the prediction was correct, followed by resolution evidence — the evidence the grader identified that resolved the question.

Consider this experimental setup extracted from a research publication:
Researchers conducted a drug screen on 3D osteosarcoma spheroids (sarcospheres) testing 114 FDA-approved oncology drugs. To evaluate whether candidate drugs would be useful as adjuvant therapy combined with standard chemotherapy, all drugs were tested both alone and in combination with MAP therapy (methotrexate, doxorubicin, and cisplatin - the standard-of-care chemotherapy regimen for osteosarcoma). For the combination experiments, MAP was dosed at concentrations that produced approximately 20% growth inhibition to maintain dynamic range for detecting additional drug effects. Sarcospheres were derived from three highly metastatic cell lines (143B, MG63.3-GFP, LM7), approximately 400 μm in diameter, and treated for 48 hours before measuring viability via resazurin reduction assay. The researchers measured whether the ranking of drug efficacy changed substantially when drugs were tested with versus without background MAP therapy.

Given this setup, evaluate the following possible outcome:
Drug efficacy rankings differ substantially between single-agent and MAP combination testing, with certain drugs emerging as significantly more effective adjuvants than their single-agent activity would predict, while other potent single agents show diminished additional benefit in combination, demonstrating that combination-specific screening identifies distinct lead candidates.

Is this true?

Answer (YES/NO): YES